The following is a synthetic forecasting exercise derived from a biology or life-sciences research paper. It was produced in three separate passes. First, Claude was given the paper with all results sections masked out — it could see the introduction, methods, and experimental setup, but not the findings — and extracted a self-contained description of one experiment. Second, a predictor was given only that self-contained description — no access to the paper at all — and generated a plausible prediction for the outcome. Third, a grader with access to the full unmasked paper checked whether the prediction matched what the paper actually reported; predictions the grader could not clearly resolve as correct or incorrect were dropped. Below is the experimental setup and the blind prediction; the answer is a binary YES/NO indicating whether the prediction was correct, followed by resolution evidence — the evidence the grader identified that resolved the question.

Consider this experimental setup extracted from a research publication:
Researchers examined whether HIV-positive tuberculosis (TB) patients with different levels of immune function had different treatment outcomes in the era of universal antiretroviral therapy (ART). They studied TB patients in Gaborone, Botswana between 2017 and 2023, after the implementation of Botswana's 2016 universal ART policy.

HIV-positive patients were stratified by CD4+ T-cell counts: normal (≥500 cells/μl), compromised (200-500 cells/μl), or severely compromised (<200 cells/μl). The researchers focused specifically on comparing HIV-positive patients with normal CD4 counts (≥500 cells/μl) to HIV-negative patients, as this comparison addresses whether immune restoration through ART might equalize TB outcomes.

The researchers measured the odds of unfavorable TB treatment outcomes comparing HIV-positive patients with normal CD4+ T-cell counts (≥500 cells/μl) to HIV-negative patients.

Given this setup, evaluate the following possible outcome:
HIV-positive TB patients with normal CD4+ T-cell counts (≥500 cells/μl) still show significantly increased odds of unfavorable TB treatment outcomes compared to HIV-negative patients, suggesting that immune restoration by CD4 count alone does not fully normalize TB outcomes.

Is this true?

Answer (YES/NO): NO